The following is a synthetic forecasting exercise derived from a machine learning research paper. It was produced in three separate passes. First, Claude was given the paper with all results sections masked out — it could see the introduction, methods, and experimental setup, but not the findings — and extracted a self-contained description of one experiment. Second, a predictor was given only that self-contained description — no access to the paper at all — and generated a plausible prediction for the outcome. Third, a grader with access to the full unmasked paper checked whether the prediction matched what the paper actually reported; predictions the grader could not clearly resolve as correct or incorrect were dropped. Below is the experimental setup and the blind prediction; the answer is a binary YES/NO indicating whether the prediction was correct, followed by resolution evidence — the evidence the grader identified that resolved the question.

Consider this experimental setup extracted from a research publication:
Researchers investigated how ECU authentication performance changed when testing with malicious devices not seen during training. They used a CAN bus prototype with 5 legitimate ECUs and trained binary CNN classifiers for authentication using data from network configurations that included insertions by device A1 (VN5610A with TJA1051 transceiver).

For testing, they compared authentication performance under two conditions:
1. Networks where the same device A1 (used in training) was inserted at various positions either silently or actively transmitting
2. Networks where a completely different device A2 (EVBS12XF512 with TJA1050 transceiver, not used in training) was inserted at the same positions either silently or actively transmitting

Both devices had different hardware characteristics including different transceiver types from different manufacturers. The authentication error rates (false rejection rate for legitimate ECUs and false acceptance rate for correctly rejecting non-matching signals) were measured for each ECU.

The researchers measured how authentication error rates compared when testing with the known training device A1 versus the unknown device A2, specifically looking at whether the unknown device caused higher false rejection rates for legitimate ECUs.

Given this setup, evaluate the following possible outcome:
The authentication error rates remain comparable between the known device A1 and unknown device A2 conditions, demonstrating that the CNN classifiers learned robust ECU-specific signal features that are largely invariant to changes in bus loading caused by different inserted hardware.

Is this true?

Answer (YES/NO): NO